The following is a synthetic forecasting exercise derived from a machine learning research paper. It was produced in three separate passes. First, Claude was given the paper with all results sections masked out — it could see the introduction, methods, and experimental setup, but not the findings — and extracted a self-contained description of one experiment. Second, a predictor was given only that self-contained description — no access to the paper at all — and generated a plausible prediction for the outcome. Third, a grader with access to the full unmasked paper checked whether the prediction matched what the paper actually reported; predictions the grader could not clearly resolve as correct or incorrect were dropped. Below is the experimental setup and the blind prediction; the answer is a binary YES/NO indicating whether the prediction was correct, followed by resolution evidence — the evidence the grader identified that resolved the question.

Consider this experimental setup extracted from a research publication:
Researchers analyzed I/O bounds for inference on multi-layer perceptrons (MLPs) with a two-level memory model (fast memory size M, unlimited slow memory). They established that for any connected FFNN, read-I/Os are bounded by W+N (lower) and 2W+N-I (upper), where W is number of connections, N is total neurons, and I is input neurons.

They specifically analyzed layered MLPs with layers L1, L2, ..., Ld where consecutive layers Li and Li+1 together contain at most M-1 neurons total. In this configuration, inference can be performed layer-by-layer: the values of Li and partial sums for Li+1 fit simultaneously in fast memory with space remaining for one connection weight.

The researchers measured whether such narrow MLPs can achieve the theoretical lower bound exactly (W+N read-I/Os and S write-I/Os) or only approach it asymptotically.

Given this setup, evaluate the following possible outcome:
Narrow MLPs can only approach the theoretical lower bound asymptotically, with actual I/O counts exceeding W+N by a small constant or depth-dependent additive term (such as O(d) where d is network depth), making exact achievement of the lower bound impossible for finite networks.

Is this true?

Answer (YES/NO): NO